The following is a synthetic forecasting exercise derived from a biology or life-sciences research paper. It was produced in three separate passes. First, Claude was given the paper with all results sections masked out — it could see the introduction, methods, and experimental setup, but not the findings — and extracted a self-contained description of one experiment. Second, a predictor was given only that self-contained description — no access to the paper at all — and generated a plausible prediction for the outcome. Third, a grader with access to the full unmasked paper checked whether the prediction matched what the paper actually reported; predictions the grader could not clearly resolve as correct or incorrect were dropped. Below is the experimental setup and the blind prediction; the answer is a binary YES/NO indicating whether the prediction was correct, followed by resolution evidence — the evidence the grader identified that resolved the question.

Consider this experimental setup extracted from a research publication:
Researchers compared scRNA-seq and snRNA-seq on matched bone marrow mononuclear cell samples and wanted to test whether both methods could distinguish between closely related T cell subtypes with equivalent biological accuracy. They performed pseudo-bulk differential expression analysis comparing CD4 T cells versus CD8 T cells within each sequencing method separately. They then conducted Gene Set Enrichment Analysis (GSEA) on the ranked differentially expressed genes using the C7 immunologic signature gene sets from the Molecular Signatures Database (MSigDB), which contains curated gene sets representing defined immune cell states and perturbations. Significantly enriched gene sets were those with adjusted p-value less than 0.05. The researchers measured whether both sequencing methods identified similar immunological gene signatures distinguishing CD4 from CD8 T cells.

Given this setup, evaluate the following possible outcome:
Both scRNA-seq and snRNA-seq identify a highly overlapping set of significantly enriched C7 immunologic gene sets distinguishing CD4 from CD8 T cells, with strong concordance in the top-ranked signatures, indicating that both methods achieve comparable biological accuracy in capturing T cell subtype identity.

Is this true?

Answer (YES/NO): YES